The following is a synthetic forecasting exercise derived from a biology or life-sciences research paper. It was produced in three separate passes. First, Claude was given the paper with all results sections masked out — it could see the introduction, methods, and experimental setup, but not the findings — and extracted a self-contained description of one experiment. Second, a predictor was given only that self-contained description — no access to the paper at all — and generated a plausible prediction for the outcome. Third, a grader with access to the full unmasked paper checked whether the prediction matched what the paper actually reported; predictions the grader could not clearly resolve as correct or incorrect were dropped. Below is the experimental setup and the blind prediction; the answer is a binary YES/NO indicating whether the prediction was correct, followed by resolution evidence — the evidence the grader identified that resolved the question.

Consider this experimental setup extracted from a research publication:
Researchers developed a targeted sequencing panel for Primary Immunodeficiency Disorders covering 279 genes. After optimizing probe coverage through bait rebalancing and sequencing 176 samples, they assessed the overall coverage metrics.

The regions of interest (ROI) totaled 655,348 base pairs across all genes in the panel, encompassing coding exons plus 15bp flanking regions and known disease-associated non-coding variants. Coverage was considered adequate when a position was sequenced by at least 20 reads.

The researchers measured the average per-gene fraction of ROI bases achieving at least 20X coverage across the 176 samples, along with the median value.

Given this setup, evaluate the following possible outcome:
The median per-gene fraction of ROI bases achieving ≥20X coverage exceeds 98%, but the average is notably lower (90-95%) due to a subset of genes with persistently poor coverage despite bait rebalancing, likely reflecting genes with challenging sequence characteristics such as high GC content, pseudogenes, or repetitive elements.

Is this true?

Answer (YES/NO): NO